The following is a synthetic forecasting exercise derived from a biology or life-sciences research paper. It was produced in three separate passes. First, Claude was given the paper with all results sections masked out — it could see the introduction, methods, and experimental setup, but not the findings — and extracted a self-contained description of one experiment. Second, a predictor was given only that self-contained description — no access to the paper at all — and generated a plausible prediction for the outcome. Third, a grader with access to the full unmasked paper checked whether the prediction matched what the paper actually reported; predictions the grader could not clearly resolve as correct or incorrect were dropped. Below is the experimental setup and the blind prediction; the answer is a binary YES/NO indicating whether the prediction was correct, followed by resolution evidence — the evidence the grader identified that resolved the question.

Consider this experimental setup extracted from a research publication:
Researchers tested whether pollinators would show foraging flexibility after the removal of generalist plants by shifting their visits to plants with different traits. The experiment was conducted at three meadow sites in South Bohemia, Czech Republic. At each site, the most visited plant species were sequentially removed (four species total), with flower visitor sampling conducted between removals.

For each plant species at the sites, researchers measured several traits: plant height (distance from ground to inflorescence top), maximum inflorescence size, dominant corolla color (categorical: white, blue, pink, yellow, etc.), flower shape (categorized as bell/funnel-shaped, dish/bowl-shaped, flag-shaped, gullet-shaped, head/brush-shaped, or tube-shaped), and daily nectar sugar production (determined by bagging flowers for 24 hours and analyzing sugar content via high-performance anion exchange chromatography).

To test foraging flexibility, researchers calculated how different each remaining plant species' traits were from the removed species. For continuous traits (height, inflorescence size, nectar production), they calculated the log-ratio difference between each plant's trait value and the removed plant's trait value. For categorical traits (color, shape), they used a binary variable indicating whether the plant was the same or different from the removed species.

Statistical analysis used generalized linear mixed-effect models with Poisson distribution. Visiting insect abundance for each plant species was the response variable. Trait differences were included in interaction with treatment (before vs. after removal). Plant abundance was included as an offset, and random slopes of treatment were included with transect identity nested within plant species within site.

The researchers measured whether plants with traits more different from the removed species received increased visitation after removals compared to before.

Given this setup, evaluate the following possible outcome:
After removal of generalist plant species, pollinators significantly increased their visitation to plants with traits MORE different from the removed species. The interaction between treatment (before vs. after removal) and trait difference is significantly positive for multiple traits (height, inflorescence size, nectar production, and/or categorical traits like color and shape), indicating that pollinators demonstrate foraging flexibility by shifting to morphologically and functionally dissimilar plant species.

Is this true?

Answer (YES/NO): NO